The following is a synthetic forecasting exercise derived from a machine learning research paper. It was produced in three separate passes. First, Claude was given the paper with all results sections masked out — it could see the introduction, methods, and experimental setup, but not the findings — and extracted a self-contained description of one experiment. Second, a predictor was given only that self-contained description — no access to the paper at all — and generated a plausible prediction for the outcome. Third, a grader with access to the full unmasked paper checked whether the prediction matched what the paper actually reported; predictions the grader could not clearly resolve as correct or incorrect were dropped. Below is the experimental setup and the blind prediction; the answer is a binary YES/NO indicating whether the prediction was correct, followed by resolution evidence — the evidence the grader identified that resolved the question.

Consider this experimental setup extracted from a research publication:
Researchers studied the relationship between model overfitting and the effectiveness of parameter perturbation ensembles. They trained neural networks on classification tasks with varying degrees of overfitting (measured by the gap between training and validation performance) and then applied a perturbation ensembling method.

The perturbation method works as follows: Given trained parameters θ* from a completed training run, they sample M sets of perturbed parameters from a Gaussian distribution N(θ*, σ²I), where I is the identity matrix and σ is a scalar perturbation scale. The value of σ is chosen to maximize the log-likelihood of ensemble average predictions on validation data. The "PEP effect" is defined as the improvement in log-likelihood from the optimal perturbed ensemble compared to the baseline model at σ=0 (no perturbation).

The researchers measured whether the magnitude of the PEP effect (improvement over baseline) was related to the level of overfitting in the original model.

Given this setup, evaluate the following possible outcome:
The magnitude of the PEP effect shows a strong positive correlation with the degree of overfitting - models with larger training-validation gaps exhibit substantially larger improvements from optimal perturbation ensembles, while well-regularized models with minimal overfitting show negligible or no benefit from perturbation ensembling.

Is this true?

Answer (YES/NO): NO